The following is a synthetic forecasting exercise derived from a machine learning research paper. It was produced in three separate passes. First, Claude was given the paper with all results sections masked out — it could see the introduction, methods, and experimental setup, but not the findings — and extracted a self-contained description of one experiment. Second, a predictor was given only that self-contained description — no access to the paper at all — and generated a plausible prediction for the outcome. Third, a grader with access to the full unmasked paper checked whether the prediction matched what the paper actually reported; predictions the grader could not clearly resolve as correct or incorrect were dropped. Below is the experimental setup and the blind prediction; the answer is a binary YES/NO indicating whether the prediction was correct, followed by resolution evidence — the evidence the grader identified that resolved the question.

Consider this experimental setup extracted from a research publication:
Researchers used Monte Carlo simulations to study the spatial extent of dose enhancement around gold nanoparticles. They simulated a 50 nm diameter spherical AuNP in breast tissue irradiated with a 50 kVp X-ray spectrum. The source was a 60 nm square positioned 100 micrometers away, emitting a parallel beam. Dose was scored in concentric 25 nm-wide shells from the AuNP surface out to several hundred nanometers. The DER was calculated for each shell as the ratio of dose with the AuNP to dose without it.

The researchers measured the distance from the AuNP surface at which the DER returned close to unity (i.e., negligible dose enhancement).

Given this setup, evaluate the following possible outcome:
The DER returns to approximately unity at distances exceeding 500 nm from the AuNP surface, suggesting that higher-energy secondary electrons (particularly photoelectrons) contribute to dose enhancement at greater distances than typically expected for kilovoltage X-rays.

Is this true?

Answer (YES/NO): YES